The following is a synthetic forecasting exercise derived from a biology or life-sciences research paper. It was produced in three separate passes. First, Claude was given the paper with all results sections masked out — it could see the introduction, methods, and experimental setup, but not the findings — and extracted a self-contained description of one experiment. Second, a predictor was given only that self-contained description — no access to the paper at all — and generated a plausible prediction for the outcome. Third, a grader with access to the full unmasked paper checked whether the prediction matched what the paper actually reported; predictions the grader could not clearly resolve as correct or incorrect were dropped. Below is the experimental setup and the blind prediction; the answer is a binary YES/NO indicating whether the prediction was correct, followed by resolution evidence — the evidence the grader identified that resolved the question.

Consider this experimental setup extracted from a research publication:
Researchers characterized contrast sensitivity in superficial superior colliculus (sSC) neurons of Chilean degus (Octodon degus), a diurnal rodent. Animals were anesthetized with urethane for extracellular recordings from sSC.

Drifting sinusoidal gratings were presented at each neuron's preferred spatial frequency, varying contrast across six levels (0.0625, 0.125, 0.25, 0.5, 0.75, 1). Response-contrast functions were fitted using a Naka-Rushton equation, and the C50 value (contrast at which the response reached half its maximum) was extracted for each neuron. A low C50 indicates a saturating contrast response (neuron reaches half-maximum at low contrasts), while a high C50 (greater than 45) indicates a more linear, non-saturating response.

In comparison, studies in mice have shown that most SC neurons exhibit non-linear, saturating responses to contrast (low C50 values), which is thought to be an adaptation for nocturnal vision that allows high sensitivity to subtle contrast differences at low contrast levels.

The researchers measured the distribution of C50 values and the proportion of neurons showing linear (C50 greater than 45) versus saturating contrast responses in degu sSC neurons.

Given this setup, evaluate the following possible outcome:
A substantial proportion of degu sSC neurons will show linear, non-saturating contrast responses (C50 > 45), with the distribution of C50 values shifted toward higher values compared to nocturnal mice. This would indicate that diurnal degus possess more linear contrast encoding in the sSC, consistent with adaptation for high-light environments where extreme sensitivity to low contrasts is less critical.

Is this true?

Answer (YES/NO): YES